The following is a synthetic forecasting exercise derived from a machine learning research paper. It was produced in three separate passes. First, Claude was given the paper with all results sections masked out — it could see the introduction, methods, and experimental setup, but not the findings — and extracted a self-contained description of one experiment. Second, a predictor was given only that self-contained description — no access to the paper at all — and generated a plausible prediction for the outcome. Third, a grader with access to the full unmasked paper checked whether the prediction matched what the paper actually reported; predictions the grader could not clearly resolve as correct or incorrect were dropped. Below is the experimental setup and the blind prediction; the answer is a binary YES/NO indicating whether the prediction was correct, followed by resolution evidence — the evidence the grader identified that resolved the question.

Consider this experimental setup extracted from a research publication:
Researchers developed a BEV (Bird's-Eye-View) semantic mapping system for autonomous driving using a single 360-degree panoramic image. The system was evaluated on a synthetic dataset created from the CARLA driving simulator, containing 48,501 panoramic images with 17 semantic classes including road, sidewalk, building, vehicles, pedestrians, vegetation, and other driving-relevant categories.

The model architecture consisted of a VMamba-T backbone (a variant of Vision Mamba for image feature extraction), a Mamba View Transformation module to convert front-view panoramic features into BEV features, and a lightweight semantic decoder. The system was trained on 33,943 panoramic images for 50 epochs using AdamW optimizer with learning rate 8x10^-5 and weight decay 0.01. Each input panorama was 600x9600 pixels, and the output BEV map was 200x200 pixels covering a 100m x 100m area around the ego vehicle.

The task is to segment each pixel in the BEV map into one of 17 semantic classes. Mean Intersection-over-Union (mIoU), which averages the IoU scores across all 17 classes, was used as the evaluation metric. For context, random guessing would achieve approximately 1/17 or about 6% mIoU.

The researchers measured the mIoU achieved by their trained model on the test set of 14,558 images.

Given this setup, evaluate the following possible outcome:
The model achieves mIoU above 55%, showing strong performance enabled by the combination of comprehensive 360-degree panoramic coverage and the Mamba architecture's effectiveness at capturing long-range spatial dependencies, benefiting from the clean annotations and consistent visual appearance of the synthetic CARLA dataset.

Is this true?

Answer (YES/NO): NO